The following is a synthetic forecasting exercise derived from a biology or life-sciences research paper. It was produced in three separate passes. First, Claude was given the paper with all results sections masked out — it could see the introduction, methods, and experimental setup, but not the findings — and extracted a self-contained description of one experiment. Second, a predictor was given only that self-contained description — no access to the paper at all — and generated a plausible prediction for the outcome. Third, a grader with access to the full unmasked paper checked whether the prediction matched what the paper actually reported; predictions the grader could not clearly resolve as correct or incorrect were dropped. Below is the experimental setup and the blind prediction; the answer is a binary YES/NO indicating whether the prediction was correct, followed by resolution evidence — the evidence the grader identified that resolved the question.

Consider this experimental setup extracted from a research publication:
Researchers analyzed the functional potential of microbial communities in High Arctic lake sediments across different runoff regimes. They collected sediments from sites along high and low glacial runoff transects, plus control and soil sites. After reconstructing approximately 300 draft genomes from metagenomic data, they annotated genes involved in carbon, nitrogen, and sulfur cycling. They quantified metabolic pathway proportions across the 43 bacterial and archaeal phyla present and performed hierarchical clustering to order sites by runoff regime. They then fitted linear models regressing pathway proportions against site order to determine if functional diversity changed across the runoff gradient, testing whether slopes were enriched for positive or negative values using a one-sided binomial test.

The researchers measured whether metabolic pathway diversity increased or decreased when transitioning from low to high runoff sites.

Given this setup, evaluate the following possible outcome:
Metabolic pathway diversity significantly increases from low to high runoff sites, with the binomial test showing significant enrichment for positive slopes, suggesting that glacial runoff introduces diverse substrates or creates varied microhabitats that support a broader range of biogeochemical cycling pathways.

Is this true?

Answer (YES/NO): NO